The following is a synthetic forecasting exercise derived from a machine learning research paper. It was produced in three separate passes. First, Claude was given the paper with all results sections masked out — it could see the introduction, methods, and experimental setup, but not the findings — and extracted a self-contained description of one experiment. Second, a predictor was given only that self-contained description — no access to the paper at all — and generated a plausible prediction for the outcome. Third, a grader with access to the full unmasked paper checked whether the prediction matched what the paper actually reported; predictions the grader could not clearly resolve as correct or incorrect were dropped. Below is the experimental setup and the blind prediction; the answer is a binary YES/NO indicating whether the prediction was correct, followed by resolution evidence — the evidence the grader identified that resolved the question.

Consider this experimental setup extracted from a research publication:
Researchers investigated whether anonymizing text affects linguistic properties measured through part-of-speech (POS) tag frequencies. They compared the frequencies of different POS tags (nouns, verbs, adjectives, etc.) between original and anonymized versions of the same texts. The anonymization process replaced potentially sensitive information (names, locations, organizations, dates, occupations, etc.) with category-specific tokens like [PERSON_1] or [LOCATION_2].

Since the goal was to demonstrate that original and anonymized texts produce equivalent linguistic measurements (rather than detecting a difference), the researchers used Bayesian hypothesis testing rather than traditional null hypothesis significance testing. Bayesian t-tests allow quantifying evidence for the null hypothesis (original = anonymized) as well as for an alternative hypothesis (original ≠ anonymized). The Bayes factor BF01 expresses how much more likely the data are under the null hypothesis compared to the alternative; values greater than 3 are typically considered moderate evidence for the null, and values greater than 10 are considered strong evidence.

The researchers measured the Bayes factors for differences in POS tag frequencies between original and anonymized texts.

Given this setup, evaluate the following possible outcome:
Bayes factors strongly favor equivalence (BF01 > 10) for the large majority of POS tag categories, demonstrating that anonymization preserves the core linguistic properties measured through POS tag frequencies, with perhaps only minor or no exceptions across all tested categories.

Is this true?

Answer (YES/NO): NO